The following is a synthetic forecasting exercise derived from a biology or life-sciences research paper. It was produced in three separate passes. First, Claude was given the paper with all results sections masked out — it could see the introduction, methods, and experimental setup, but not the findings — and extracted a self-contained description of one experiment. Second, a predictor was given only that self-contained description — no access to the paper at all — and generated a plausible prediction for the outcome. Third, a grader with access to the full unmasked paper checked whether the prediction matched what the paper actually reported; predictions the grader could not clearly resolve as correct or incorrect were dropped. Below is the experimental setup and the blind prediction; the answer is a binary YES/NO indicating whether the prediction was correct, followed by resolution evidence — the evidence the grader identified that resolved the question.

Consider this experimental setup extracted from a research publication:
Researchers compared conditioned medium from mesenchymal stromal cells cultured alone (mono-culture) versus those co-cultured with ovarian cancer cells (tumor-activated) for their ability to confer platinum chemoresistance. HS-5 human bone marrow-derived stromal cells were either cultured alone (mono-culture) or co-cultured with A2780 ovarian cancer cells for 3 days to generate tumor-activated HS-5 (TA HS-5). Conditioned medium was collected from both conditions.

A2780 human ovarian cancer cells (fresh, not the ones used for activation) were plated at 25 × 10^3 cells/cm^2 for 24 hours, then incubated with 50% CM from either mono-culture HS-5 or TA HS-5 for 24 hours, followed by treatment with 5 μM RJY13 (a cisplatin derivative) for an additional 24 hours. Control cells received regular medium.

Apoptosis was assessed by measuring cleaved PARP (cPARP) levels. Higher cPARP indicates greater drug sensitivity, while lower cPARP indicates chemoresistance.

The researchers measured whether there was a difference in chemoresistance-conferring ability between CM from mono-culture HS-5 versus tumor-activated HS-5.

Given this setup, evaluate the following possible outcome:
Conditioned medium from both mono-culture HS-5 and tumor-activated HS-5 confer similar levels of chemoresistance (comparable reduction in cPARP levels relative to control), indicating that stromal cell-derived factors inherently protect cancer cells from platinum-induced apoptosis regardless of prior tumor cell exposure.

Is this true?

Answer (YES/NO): NO